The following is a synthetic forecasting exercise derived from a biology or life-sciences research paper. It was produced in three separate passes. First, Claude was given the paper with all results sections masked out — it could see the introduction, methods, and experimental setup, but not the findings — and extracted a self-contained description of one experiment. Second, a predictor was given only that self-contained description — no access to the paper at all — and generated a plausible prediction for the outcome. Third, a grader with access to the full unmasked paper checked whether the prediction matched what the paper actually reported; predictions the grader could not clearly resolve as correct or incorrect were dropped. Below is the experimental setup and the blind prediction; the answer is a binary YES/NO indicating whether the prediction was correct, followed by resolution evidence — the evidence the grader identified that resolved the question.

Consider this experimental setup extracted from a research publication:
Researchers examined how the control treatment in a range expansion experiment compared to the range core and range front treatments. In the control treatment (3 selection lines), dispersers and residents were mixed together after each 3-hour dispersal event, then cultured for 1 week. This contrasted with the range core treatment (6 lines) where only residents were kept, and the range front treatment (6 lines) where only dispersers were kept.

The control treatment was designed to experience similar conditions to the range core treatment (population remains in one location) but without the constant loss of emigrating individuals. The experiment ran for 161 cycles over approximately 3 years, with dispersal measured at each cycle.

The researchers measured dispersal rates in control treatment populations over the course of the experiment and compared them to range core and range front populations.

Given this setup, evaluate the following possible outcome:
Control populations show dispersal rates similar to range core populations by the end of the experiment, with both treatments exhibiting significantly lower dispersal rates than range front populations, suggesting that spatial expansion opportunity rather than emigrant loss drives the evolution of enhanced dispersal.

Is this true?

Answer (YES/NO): YES